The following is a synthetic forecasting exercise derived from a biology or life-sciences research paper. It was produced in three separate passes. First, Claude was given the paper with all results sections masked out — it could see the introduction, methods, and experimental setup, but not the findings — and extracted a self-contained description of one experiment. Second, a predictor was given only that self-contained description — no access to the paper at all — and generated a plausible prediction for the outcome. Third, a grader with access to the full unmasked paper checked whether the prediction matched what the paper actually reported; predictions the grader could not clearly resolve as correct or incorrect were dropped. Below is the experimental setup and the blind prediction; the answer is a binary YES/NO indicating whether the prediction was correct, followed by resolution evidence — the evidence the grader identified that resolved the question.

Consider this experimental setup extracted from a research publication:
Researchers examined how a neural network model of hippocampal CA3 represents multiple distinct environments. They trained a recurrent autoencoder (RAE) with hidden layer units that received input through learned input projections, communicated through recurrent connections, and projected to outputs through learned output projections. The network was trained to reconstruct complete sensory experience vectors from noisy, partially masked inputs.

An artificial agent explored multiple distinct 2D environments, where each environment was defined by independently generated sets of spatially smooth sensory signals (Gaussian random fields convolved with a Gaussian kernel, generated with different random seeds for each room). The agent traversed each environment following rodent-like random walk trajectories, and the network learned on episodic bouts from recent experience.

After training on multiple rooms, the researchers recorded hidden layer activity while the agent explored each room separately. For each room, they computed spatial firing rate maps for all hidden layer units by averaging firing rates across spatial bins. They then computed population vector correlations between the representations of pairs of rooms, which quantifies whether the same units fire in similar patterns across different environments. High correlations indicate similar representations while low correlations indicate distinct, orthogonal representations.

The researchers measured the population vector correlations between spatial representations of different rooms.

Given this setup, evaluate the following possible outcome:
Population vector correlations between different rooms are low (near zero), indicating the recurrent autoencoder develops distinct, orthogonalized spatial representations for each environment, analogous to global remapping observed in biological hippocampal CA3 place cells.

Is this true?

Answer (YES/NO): NO